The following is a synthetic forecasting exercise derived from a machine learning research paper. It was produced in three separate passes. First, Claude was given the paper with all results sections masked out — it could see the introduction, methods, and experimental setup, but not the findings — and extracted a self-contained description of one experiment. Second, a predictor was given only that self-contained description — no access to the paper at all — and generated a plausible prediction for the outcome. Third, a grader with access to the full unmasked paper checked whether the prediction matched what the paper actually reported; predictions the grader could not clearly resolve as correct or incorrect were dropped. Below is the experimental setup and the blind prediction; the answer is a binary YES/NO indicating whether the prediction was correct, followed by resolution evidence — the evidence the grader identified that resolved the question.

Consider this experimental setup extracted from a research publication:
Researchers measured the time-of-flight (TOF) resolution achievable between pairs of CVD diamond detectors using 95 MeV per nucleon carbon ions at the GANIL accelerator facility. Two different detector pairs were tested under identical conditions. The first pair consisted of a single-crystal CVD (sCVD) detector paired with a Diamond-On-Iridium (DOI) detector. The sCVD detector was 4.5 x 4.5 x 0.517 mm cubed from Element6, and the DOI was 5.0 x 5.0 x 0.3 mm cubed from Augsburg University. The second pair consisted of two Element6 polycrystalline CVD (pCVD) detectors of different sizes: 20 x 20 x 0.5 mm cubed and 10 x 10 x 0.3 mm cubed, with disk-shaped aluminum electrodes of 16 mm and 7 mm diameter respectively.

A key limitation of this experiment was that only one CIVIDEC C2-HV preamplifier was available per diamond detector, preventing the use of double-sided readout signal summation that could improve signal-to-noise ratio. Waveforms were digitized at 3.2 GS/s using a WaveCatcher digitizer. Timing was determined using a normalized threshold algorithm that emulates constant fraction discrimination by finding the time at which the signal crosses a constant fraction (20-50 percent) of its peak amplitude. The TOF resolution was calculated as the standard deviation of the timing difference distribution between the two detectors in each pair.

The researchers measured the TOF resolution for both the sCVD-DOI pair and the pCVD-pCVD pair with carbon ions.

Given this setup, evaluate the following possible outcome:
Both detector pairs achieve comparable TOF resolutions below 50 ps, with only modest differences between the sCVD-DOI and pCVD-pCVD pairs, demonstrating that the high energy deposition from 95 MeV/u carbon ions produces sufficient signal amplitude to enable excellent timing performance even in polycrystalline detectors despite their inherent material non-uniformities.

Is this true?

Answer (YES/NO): NO